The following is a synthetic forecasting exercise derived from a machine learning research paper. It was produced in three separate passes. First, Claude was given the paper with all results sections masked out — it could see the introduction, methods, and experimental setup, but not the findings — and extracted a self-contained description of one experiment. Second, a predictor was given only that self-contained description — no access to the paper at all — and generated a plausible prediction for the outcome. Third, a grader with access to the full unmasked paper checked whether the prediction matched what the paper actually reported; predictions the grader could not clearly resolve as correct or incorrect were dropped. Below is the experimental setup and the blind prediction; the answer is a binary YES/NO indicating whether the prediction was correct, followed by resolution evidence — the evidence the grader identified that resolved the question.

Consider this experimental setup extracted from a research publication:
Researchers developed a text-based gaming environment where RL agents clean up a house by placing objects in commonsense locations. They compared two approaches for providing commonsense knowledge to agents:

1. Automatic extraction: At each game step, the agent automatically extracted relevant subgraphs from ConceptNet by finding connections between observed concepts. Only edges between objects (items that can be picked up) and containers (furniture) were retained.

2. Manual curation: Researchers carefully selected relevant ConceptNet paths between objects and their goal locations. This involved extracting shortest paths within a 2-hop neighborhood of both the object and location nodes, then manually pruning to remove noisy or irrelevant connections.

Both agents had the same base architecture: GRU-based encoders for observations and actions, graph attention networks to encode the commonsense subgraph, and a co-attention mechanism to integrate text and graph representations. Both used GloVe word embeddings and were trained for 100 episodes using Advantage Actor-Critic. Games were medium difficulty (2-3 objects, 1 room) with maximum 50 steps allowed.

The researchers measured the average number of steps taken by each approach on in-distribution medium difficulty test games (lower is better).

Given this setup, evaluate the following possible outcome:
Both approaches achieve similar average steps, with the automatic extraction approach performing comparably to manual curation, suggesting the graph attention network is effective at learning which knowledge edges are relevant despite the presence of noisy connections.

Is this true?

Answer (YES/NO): NO